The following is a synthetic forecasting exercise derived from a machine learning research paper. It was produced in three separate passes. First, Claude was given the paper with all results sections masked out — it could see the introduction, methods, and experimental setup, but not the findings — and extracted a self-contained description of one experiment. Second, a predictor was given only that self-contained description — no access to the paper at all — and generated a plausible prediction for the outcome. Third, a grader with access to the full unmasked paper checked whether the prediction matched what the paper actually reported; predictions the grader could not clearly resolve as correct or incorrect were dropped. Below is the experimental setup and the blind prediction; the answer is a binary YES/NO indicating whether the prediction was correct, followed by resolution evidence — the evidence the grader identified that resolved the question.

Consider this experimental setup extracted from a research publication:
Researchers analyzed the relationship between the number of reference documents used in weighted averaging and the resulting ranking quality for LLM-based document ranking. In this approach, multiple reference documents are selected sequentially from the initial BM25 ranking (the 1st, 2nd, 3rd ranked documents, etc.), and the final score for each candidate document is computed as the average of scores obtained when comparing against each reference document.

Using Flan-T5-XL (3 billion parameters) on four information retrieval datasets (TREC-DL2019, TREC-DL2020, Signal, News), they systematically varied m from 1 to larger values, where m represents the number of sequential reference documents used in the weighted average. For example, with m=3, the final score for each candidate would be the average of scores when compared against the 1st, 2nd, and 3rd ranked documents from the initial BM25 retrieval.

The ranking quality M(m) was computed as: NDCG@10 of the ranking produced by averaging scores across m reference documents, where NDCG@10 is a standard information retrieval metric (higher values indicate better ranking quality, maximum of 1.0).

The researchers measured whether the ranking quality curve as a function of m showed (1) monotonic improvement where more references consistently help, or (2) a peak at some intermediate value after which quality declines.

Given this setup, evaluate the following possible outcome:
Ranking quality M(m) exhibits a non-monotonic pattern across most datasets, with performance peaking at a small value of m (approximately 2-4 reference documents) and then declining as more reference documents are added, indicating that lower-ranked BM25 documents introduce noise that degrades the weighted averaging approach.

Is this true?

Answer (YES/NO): NO